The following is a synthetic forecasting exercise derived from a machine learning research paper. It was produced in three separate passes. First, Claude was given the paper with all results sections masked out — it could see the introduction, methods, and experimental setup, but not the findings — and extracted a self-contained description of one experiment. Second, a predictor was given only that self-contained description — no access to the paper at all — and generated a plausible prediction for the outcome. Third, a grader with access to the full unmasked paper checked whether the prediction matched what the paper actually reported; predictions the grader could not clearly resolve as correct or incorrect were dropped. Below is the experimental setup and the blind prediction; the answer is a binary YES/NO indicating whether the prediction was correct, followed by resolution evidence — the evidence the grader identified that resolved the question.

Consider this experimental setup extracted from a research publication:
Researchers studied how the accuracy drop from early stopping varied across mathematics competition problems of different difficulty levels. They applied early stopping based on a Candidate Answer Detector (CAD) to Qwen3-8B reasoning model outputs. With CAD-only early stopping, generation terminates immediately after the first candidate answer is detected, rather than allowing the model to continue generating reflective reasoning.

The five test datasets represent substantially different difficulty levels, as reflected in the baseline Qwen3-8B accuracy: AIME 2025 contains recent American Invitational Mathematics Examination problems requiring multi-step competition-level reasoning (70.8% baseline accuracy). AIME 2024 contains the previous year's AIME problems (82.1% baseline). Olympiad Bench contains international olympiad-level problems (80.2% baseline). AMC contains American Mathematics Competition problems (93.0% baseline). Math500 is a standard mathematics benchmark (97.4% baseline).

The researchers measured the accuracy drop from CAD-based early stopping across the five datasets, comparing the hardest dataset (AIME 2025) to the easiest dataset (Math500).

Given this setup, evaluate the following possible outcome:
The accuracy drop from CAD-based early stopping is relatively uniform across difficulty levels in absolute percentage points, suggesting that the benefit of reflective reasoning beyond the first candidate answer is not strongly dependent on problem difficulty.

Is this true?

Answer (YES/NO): NO